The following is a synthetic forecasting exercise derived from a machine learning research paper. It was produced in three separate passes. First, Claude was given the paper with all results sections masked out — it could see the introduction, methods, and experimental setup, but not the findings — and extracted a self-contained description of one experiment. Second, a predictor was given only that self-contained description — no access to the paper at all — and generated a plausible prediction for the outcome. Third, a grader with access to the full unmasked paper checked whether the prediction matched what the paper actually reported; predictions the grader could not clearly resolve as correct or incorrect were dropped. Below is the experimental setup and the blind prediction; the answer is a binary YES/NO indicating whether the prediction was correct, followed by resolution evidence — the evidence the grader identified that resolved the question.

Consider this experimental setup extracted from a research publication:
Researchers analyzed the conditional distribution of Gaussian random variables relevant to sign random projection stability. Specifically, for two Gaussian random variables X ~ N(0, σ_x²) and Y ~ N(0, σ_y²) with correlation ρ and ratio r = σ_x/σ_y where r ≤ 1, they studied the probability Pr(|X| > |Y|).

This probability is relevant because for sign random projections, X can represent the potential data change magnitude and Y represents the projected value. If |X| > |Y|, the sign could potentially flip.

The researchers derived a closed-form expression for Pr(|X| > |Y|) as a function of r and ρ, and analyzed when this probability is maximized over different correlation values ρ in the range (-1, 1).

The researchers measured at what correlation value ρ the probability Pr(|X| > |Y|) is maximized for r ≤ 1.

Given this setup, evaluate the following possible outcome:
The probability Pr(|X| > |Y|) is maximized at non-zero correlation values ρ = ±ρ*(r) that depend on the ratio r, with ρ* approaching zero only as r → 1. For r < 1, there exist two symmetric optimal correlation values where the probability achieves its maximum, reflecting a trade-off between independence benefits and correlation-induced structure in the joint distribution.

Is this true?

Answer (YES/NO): NO